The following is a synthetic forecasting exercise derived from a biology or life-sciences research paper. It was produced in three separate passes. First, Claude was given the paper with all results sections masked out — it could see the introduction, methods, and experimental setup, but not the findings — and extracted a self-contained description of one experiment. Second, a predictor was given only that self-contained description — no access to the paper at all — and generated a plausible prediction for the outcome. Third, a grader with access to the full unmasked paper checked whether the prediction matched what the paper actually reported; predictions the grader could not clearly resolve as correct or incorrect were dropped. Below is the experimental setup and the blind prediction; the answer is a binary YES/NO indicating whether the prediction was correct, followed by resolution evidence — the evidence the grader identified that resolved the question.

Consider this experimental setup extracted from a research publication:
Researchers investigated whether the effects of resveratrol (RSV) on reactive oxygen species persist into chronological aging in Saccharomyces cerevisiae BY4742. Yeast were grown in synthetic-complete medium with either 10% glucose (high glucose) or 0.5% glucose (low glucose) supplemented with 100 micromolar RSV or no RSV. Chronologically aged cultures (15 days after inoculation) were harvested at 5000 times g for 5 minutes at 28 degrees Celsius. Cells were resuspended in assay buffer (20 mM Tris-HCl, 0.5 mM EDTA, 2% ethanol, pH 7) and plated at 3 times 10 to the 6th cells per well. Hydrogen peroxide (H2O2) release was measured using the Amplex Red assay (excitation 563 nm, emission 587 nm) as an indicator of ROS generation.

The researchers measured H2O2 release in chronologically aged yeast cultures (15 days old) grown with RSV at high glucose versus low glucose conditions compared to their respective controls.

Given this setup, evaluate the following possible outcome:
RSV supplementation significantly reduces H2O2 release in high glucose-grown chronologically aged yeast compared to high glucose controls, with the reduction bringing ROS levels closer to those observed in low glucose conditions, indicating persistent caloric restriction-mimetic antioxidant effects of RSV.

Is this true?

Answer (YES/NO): NO